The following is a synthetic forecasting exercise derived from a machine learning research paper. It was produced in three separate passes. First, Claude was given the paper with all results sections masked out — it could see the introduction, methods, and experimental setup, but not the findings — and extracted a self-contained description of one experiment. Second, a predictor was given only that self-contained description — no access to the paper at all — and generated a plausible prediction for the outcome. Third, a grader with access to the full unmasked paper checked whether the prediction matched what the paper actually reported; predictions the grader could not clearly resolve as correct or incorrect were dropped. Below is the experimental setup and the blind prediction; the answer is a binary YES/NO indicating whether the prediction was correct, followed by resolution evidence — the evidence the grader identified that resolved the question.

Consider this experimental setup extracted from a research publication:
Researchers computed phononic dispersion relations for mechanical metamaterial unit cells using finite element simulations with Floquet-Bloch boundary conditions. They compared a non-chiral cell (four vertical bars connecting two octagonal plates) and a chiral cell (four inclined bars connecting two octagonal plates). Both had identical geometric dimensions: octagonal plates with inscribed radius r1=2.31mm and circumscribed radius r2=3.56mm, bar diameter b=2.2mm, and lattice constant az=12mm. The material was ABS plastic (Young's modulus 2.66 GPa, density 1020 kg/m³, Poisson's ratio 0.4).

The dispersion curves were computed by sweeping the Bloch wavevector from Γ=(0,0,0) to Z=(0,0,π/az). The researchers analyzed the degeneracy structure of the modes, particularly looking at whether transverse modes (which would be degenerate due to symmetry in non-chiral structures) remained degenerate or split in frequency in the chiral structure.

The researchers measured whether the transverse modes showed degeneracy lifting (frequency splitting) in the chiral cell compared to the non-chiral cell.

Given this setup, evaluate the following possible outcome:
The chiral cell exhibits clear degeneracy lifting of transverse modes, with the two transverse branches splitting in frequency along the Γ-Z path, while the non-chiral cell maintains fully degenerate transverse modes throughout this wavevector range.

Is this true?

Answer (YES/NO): YES